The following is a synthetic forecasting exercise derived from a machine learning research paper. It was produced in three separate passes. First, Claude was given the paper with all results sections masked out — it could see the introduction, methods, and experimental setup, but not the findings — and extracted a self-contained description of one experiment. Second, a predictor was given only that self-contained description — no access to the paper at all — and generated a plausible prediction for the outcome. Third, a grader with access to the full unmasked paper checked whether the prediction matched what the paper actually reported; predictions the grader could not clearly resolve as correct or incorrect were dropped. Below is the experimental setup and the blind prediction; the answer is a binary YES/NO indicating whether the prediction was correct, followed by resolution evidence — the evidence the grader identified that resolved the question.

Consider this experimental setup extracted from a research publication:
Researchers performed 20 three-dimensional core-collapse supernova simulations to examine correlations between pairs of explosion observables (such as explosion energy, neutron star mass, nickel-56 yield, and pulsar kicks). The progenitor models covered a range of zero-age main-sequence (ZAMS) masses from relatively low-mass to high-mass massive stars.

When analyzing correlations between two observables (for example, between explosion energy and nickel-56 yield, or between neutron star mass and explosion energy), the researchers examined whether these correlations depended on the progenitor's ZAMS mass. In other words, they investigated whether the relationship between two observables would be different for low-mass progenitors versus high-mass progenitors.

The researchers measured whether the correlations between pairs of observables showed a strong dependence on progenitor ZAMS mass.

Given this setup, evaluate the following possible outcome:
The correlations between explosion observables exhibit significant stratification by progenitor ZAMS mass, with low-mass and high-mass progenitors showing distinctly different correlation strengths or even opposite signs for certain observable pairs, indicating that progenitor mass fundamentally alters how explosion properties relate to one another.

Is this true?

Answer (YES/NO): NO